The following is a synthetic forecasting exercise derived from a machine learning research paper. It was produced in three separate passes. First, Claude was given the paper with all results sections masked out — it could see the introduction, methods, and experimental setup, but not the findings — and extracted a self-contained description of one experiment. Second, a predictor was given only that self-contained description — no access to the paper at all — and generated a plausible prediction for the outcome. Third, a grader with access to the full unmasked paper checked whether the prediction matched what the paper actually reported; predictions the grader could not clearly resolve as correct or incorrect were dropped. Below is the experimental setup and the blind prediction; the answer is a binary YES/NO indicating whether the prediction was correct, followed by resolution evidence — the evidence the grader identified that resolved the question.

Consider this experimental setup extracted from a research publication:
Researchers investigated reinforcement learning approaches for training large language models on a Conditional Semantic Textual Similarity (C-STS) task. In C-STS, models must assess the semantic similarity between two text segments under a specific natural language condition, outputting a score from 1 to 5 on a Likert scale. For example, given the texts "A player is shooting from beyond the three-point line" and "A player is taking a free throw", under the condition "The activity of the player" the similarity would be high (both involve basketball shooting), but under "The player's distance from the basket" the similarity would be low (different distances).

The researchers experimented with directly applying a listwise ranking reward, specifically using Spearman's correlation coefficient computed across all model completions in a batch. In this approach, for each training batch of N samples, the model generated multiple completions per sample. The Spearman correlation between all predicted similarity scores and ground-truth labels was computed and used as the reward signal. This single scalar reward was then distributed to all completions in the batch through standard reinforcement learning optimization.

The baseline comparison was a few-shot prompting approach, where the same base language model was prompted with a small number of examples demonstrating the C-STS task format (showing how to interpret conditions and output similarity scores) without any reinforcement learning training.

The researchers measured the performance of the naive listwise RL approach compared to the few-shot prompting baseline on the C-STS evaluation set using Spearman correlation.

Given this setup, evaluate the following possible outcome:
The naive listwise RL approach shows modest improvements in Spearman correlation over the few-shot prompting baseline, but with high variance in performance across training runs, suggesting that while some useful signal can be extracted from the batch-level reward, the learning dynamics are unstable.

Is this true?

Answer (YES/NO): NO